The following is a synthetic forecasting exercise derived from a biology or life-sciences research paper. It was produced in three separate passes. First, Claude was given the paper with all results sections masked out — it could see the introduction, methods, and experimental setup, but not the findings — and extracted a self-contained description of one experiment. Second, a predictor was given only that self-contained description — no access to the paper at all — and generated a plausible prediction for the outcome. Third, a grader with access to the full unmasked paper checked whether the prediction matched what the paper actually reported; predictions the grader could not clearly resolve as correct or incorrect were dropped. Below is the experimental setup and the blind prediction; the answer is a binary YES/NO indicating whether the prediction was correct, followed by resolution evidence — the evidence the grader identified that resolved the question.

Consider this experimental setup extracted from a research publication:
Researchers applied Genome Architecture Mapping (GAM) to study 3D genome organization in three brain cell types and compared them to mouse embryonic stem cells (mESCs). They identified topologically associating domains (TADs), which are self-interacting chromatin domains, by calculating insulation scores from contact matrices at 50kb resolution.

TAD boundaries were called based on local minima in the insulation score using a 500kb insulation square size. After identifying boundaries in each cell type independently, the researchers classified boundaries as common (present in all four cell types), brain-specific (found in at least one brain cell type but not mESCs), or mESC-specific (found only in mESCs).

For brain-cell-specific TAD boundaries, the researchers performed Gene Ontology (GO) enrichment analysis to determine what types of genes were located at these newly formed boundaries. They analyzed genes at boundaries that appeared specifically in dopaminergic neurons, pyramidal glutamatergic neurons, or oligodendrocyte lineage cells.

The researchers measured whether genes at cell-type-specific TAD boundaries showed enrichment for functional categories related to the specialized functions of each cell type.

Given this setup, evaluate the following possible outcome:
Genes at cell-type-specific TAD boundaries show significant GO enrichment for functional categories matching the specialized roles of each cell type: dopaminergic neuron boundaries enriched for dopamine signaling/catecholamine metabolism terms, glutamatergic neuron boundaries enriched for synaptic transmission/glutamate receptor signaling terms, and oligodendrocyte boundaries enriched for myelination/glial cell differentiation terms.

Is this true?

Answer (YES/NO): NO